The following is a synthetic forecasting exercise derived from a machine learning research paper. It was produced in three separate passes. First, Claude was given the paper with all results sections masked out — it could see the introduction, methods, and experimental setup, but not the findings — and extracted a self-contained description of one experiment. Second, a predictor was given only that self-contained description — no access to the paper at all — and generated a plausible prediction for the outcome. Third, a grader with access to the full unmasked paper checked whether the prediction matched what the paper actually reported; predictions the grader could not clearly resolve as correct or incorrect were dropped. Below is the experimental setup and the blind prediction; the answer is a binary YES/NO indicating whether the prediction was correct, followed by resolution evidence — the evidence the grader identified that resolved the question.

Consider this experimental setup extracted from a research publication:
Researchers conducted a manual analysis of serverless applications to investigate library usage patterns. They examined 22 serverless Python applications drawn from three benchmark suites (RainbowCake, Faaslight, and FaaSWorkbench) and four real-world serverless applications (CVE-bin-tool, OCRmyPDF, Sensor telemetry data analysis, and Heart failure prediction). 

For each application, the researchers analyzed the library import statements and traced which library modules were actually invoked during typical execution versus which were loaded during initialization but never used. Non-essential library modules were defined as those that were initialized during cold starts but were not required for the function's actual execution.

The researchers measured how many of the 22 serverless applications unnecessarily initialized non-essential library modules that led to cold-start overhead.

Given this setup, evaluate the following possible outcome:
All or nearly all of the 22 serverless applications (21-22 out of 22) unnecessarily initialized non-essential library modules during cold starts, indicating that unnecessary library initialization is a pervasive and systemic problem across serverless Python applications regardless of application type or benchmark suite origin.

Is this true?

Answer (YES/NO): NO